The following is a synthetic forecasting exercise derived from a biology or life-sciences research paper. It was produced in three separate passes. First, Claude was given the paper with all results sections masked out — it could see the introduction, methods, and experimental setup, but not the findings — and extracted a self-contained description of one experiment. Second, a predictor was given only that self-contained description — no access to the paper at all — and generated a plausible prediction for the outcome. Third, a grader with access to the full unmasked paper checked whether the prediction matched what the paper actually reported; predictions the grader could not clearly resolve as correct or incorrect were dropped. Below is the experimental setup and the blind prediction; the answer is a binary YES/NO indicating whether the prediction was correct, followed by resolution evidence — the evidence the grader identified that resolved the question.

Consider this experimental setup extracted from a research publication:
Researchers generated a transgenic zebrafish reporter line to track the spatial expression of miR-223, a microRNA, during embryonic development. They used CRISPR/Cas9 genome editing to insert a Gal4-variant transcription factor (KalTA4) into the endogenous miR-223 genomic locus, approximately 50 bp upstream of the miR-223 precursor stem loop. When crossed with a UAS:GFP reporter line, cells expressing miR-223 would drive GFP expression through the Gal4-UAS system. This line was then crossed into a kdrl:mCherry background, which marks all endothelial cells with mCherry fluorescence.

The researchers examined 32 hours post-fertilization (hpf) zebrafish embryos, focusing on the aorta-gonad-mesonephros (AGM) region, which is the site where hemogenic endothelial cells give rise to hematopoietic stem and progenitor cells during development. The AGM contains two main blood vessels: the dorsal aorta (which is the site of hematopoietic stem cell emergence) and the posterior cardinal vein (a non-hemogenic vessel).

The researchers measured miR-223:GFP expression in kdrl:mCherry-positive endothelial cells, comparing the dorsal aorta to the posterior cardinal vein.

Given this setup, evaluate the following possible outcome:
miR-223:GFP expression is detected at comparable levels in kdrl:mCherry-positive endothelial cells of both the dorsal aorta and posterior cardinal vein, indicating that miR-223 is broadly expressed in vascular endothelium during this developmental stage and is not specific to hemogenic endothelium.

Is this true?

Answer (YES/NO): NO